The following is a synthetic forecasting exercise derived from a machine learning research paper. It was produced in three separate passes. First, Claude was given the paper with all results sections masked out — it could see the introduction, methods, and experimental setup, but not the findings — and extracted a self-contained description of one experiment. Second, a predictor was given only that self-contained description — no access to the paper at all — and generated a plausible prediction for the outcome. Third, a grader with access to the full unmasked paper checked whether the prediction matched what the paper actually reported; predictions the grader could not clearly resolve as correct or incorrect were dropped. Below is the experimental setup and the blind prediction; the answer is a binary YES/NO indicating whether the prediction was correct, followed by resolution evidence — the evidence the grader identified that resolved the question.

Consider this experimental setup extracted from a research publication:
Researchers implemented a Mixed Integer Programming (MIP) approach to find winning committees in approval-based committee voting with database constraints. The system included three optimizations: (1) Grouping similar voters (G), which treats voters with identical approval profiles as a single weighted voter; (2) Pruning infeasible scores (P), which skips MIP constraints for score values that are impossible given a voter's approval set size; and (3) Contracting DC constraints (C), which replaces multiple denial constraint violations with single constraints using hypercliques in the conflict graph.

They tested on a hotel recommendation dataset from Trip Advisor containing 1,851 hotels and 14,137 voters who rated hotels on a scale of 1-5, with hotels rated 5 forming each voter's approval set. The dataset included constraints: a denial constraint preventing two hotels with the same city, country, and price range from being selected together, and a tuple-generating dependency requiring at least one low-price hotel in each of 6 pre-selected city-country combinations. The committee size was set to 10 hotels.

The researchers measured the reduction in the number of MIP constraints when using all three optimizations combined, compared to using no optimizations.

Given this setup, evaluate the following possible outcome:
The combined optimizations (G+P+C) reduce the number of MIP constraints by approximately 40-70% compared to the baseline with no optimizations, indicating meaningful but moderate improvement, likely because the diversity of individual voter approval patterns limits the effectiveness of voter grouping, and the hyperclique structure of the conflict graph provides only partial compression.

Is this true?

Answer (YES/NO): NO